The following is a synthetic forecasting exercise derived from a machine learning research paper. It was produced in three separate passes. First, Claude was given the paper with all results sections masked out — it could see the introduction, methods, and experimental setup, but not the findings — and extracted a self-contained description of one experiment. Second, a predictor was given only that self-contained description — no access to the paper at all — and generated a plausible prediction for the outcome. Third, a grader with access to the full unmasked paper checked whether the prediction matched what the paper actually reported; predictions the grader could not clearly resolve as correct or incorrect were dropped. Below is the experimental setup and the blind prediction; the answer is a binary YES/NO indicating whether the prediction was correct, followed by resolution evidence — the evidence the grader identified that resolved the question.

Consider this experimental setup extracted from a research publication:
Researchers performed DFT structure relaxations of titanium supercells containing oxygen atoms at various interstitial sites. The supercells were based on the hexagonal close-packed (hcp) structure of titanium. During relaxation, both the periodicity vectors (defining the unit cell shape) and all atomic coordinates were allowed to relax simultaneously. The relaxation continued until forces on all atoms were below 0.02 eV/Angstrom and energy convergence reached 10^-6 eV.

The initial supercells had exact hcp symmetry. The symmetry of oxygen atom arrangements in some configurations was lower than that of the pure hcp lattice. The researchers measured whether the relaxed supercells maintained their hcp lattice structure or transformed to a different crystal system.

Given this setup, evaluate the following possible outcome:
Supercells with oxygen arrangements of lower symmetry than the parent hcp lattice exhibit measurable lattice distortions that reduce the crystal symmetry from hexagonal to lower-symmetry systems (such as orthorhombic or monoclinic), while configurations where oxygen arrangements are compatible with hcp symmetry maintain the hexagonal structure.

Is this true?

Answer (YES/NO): YES